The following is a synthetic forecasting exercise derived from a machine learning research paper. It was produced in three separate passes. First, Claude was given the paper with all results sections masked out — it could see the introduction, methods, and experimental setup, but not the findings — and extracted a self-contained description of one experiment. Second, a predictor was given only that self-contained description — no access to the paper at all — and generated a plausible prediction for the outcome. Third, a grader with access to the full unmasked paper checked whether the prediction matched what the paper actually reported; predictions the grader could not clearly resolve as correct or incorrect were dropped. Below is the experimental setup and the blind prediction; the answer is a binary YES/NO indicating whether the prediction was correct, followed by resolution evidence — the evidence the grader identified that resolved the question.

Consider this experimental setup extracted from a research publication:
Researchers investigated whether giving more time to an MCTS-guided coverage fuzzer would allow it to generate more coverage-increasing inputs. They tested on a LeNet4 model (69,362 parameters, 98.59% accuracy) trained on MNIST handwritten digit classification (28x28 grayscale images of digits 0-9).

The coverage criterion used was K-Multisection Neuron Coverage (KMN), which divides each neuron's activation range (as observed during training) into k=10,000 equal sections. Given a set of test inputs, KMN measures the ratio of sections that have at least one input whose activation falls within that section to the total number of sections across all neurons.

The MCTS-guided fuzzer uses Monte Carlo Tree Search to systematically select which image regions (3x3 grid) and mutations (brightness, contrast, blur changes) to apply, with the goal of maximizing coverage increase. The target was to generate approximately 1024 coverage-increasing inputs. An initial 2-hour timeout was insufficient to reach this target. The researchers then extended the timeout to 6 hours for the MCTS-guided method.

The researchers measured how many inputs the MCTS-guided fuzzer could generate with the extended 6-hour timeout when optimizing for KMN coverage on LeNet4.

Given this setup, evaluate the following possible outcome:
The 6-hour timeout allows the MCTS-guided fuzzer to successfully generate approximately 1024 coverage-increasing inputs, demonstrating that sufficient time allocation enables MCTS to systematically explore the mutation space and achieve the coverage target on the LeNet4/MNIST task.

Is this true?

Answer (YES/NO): YES